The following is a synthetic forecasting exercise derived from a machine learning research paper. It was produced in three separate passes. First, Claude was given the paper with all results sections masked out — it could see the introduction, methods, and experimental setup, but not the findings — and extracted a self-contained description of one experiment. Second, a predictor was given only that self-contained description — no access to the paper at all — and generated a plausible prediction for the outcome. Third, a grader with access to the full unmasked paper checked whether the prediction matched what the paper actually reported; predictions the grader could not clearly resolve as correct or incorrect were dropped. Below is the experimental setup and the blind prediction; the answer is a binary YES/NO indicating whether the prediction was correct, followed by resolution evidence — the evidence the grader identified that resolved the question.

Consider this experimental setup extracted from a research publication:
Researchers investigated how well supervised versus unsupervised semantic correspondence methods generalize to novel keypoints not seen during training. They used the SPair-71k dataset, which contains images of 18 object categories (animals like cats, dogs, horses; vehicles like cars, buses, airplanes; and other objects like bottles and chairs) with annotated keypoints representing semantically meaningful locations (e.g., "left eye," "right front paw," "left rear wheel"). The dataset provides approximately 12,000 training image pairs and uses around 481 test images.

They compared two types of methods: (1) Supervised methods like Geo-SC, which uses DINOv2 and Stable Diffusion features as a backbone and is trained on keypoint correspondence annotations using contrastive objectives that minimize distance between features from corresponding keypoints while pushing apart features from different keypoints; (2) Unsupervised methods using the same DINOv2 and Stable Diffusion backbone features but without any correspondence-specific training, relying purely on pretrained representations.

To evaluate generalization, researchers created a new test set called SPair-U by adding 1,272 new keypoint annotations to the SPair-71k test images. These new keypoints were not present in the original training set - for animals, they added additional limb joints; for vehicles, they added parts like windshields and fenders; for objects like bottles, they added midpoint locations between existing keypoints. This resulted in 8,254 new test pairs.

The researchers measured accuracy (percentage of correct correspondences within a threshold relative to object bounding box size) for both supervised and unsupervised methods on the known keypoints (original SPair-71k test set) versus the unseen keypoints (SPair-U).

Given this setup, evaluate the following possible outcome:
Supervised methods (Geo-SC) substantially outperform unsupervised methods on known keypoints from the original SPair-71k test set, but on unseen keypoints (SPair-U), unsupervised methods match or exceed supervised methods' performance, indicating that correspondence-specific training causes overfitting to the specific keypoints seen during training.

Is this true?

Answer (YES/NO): YES